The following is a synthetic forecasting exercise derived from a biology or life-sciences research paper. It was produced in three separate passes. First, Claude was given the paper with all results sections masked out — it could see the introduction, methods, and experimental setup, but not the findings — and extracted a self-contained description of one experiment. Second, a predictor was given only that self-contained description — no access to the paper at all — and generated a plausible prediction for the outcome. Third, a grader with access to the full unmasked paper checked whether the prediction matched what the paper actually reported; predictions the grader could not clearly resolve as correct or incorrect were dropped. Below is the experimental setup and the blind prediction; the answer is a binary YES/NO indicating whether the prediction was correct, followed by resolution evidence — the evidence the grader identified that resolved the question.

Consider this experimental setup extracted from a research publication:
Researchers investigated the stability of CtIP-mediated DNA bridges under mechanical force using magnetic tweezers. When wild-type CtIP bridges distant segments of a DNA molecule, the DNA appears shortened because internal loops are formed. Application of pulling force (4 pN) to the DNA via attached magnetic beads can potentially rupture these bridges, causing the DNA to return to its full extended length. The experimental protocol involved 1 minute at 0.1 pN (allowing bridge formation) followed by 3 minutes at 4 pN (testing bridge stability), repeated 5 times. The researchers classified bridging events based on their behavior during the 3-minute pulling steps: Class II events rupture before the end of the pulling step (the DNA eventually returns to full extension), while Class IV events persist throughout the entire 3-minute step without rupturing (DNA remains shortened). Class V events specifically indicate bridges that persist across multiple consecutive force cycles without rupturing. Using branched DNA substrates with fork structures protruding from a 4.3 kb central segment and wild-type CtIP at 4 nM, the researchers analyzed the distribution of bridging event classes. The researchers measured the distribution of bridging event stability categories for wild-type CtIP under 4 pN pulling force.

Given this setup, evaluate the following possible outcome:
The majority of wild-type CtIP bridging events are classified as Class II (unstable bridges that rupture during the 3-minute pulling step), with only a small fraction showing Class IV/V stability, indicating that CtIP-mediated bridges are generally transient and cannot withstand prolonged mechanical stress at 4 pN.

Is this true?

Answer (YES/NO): NO